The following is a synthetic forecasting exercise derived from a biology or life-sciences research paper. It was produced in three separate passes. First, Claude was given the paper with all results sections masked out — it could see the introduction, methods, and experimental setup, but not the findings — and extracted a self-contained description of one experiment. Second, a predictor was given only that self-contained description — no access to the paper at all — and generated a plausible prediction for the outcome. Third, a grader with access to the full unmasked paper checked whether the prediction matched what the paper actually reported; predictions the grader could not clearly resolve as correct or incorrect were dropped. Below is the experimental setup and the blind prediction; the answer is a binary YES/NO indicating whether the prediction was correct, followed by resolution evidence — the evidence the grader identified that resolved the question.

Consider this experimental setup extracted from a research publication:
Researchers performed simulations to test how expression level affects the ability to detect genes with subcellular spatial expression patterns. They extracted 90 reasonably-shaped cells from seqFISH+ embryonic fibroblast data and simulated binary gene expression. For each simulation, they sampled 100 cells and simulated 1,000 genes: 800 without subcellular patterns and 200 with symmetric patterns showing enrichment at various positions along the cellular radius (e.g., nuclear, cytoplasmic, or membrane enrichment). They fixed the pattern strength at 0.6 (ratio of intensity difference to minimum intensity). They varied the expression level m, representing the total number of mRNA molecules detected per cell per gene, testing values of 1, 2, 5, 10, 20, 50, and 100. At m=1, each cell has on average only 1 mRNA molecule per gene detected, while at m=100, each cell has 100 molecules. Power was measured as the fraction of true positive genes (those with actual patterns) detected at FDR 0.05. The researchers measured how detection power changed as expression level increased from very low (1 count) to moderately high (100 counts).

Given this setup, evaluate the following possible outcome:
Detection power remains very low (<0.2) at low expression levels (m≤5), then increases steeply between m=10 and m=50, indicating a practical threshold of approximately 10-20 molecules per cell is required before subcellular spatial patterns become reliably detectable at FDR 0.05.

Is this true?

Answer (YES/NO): NO